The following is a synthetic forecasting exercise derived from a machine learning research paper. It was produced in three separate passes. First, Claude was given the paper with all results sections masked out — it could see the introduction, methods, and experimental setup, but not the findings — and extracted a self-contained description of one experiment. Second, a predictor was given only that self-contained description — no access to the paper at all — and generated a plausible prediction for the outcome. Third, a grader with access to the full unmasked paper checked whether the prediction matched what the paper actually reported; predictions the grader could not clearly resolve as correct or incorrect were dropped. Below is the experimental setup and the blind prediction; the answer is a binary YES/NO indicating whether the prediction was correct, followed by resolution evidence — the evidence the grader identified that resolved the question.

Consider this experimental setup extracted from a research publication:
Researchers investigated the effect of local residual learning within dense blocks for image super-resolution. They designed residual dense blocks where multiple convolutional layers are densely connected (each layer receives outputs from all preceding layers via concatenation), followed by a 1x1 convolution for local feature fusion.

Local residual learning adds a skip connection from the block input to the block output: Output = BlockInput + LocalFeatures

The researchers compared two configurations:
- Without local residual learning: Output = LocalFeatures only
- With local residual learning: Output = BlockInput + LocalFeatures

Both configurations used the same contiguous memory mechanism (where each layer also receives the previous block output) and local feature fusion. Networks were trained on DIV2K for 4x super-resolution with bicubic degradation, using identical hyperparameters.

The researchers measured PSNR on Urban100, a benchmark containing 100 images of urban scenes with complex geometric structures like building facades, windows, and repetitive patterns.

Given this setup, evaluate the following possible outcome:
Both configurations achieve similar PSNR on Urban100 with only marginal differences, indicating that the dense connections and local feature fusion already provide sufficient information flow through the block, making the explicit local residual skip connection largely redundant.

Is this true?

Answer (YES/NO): NO